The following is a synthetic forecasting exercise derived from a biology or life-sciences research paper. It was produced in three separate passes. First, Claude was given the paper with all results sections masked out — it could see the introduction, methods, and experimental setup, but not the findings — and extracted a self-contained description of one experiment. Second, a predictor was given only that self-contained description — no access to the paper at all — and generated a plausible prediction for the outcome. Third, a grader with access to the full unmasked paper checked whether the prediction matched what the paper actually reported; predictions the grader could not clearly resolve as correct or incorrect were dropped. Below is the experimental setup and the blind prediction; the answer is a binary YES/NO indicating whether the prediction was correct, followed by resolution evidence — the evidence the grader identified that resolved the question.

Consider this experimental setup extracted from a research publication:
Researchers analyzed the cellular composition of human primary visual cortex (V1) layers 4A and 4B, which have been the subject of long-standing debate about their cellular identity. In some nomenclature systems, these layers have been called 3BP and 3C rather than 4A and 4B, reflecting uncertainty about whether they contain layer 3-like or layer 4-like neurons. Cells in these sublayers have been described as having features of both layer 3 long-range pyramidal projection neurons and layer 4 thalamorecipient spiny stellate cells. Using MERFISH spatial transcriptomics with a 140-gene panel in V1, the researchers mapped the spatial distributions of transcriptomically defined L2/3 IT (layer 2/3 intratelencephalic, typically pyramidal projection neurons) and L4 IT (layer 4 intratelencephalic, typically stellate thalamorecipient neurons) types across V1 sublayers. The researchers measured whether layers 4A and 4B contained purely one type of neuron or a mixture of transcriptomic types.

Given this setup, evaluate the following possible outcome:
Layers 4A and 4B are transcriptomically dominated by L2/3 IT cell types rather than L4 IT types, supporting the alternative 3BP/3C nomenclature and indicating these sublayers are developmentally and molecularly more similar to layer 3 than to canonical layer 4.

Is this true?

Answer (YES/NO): NO